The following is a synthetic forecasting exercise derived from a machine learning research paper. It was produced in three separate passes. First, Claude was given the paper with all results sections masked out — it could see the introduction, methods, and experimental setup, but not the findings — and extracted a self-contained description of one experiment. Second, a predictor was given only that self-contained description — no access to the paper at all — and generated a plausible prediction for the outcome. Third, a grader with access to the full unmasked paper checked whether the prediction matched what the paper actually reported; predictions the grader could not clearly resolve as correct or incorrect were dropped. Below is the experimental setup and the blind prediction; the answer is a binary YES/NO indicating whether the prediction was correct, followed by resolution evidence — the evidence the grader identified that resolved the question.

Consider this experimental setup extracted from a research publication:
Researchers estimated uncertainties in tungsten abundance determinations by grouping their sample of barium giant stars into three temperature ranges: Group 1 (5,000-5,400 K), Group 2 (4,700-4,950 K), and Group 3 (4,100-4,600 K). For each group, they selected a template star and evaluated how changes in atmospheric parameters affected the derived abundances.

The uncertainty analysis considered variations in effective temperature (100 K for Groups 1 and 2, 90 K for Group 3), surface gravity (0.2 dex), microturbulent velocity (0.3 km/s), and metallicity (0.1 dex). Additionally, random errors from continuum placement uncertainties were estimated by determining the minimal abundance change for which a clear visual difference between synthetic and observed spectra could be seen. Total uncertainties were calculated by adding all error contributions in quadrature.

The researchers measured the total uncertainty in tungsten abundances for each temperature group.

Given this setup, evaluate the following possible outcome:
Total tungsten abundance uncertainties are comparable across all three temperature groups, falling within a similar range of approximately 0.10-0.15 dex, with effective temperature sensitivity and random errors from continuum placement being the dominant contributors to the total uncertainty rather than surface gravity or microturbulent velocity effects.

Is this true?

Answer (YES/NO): NO